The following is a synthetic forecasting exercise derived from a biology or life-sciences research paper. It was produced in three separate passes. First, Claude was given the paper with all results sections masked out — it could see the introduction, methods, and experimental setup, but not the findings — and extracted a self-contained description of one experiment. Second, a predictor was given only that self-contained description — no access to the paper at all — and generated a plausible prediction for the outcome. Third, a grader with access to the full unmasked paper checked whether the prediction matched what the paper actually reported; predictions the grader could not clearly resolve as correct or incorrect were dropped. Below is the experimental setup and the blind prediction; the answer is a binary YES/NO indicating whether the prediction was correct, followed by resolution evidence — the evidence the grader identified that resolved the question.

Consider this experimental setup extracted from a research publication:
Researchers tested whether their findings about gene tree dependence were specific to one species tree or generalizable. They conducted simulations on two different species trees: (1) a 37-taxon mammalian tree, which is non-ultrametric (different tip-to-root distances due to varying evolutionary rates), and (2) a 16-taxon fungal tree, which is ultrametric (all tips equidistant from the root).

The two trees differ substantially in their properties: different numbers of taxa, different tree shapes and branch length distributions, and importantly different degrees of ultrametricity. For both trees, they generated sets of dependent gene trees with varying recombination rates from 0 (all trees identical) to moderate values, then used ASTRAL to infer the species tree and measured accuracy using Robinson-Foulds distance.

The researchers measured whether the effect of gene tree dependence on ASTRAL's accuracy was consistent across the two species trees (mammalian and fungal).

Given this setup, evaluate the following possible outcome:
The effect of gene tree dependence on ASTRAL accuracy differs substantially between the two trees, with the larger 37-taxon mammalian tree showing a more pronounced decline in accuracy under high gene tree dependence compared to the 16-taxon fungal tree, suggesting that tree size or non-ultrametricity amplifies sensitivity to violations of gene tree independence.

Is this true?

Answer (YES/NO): NO